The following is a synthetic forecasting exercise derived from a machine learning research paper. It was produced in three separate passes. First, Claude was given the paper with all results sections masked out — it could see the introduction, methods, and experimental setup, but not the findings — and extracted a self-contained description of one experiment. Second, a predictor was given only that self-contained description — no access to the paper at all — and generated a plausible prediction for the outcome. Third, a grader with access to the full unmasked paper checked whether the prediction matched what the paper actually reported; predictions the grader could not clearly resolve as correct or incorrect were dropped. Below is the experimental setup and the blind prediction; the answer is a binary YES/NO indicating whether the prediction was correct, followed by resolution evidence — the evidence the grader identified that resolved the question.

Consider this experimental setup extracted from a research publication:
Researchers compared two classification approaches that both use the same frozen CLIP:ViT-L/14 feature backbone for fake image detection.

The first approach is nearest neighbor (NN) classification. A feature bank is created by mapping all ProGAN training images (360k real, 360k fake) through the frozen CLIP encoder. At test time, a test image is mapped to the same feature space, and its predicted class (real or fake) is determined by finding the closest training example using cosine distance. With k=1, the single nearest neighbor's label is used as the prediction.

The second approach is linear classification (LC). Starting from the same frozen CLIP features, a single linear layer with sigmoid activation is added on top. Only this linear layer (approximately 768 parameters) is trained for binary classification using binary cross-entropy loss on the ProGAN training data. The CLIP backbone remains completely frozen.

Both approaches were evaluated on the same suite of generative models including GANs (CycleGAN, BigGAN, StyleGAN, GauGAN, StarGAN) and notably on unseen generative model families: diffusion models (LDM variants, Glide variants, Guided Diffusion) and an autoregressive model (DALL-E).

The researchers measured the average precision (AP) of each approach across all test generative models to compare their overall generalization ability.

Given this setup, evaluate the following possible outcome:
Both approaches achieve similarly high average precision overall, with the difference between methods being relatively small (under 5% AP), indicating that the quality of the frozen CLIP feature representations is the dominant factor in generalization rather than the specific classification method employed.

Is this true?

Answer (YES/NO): YES